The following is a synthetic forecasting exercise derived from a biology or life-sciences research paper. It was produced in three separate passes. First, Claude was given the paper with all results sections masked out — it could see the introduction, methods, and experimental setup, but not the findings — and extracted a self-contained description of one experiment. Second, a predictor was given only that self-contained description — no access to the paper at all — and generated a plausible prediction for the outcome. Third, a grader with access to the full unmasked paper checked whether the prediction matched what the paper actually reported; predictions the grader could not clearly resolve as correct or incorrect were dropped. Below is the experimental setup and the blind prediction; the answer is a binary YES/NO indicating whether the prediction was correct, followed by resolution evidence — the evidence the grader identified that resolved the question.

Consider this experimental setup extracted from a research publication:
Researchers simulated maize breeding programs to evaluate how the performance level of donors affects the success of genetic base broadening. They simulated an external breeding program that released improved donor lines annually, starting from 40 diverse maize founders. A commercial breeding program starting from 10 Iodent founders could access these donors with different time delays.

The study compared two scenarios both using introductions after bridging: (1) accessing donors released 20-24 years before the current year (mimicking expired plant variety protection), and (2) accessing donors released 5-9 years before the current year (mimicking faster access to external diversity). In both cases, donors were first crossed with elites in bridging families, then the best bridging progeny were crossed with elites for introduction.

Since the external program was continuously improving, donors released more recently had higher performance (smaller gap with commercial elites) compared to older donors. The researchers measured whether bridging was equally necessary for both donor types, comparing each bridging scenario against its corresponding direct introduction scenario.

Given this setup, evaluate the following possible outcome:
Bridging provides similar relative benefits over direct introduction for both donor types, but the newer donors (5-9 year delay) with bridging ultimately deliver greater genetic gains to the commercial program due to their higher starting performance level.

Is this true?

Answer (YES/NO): NO